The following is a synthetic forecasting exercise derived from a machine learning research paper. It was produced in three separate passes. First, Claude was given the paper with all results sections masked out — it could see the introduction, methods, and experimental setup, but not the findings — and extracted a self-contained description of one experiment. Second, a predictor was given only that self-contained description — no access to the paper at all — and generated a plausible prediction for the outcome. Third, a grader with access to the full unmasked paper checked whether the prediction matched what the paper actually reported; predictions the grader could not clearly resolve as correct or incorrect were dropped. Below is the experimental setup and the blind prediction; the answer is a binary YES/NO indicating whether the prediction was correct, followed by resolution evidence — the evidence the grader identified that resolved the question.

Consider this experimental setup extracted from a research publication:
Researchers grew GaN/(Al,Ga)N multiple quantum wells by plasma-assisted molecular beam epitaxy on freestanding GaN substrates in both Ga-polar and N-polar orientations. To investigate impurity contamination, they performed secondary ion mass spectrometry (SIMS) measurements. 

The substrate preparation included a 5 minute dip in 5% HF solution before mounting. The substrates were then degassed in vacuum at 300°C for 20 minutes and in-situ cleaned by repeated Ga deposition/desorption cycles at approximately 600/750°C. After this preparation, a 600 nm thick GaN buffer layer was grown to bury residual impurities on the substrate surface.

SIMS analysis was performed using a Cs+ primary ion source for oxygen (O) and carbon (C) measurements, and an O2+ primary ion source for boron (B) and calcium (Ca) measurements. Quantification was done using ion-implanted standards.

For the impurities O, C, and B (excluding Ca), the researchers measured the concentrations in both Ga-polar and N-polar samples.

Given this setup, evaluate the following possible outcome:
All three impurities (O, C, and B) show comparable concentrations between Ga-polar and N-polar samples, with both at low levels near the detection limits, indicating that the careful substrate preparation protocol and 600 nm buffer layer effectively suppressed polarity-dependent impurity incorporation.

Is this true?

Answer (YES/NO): YES